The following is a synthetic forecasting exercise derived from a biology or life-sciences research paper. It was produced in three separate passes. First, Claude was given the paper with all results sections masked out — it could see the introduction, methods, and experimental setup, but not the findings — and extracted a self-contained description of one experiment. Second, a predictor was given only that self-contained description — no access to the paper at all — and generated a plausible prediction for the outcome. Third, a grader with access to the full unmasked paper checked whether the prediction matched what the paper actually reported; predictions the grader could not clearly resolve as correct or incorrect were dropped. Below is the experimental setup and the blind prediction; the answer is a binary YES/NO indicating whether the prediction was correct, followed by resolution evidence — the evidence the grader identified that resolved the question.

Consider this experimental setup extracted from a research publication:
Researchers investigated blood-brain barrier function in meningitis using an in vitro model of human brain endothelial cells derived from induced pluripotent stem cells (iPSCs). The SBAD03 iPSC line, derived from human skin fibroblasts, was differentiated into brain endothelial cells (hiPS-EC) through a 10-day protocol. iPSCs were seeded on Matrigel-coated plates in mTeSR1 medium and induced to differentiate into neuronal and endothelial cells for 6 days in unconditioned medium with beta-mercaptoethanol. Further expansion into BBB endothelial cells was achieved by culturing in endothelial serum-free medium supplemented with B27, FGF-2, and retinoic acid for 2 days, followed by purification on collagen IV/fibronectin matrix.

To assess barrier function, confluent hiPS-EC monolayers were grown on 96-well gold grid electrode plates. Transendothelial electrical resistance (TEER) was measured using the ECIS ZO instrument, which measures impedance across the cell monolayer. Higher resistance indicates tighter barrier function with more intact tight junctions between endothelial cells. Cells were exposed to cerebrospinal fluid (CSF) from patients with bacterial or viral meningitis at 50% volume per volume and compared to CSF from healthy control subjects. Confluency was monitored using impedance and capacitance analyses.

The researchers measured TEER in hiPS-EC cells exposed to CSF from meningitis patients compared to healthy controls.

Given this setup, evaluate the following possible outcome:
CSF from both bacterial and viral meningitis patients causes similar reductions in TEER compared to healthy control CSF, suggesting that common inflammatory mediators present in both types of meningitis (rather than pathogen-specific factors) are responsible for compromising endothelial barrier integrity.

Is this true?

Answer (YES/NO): YES